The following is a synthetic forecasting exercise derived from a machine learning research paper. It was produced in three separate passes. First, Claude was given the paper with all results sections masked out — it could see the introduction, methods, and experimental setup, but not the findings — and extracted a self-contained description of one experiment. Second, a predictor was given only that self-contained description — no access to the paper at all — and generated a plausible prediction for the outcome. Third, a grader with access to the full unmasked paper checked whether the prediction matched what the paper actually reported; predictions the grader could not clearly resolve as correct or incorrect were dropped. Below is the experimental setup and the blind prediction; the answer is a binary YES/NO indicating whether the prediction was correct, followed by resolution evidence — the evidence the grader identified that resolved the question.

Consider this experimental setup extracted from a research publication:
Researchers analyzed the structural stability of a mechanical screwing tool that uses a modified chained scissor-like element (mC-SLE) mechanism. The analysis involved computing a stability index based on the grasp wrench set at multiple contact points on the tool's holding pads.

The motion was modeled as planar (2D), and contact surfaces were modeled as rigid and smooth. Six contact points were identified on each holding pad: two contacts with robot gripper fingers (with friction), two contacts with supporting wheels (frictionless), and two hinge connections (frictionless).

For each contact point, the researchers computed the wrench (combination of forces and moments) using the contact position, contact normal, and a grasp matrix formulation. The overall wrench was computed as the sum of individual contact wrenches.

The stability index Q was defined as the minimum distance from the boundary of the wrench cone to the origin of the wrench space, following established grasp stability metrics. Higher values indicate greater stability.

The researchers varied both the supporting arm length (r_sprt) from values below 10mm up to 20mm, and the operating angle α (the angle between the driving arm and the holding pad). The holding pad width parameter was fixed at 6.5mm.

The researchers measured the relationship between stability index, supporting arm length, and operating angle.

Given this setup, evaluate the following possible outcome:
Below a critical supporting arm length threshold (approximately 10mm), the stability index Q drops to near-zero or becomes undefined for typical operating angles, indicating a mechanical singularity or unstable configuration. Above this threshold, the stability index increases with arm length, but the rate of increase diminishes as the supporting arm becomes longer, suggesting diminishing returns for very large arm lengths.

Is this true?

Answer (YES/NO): NO